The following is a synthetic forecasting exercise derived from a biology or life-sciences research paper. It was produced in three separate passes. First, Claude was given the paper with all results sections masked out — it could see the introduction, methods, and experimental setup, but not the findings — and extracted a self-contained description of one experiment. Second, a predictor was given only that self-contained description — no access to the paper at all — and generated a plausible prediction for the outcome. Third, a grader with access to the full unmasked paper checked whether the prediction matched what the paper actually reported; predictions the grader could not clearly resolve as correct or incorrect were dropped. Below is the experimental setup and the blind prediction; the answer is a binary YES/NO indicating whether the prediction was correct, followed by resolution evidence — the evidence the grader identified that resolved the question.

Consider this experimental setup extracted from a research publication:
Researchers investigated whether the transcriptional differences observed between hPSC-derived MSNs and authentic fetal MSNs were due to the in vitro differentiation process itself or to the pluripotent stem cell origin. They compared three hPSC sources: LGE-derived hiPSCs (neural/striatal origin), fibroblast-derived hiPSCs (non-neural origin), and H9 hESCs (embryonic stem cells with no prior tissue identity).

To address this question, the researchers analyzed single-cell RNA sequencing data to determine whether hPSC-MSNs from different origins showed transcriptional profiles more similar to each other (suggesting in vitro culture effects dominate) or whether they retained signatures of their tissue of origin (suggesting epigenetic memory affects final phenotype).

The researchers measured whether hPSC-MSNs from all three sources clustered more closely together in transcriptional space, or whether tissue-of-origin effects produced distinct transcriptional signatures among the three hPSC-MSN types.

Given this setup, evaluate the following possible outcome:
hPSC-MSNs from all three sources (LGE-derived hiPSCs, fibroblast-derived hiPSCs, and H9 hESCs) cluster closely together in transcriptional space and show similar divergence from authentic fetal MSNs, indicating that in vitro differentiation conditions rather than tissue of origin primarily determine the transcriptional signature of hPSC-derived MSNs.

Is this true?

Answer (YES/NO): NO